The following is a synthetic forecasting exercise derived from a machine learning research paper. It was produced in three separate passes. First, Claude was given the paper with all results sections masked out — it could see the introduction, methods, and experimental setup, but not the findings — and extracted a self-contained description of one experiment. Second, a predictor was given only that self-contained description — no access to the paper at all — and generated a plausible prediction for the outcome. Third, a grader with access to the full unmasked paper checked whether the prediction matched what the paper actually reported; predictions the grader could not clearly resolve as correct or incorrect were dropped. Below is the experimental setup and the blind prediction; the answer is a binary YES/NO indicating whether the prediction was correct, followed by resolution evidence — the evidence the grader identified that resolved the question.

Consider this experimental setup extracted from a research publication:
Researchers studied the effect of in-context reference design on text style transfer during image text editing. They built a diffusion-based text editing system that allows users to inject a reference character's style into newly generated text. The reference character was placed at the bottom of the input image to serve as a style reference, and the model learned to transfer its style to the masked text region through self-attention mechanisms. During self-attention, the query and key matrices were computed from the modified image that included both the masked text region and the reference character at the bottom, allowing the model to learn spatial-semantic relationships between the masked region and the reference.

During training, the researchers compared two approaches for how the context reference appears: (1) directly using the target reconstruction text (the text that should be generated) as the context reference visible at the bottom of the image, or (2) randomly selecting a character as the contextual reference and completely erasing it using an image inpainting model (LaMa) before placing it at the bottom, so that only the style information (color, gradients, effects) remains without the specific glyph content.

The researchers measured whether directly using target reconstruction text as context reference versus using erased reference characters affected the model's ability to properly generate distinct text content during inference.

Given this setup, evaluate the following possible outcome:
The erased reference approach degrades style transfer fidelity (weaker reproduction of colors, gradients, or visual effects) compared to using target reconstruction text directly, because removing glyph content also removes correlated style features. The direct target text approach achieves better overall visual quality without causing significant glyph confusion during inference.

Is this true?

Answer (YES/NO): NO